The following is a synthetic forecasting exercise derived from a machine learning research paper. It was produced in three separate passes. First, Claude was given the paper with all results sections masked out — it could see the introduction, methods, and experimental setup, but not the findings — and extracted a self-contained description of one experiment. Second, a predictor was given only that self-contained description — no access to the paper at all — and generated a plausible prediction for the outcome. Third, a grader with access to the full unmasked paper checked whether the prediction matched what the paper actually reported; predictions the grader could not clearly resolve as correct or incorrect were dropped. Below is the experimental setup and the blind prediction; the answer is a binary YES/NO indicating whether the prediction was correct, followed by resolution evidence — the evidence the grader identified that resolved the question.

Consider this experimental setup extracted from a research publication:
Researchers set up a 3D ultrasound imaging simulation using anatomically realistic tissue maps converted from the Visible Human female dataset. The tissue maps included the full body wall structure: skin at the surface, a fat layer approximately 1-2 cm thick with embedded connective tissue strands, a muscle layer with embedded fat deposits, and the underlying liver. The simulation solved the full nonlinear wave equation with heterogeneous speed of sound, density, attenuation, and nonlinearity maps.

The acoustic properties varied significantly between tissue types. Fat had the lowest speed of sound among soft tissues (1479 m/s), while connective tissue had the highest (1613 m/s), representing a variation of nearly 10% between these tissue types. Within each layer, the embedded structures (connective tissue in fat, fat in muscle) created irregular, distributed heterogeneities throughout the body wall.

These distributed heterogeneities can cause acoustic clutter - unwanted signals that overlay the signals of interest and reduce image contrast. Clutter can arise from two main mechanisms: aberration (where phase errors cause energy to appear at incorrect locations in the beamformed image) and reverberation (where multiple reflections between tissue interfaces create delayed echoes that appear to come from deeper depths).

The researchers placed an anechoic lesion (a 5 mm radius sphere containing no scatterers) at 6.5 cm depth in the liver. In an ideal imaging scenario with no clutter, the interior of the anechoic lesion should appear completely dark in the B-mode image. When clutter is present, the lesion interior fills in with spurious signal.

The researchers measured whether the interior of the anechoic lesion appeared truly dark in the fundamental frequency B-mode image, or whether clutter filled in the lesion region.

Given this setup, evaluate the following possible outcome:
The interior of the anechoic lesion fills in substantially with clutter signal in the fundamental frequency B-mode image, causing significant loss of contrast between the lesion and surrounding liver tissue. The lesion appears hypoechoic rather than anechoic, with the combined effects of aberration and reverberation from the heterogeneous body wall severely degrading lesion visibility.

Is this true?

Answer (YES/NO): NO